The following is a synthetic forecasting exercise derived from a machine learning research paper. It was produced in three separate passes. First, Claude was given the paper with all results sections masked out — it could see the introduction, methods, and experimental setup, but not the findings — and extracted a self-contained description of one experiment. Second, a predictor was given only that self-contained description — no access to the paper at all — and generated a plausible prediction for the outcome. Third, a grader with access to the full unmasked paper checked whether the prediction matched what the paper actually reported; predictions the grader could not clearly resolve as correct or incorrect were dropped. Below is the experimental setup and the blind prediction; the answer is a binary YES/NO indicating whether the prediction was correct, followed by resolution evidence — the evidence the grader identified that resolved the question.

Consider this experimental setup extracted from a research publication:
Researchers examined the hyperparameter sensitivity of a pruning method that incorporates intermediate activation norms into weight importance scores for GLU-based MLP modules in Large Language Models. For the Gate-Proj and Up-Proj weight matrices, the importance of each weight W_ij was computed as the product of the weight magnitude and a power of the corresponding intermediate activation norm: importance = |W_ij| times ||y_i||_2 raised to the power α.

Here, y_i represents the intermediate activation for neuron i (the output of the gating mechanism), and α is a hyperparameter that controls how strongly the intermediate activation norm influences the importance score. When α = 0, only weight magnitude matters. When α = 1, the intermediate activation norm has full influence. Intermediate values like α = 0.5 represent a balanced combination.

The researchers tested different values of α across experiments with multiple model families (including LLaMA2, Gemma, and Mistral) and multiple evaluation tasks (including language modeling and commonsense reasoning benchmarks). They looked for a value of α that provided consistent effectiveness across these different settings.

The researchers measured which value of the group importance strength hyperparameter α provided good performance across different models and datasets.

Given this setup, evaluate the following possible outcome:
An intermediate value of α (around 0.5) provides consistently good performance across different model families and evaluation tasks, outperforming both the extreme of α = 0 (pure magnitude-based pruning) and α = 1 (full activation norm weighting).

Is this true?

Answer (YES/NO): NO